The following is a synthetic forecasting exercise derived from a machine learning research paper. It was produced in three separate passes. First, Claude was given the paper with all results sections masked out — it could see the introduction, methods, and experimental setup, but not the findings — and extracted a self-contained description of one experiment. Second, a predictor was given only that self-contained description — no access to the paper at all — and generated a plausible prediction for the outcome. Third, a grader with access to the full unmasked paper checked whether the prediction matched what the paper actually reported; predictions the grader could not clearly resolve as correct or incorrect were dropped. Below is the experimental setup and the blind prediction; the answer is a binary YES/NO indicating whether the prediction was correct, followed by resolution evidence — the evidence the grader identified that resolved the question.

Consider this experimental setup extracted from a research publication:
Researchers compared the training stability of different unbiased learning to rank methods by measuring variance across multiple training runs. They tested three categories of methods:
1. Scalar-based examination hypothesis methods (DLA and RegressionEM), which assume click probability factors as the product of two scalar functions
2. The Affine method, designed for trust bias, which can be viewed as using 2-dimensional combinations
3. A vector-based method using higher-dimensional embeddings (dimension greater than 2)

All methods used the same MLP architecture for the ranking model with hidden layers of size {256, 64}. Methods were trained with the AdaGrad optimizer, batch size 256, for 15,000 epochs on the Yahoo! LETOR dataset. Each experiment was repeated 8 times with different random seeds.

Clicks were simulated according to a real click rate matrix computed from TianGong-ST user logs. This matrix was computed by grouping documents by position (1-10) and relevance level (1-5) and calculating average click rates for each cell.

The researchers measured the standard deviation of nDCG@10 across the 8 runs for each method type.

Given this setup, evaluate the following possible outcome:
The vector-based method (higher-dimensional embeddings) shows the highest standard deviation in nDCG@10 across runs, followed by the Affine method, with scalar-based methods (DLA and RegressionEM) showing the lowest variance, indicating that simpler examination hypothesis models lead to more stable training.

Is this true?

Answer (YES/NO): NO